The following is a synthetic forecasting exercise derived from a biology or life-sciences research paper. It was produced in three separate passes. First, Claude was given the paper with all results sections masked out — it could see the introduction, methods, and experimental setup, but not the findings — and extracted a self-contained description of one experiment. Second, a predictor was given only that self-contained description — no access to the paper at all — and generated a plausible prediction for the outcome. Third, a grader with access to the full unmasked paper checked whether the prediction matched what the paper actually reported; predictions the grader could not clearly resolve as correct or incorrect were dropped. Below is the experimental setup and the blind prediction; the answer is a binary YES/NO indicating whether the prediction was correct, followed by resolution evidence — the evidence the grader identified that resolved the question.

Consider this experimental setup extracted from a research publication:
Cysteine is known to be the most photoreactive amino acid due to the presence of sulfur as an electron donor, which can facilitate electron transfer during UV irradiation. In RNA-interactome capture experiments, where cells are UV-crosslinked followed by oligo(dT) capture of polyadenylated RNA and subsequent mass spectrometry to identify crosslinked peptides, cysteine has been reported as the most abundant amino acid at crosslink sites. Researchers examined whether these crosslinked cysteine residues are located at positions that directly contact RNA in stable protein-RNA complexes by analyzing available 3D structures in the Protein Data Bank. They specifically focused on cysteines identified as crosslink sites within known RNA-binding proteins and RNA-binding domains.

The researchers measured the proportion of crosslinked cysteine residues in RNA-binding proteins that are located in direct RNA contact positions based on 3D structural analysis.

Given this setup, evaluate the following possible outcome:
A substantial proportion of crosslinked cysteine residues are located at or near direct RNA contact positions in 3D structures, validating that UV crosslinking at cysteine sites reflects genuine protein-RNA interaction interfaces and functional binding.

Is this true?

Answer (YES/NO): NO